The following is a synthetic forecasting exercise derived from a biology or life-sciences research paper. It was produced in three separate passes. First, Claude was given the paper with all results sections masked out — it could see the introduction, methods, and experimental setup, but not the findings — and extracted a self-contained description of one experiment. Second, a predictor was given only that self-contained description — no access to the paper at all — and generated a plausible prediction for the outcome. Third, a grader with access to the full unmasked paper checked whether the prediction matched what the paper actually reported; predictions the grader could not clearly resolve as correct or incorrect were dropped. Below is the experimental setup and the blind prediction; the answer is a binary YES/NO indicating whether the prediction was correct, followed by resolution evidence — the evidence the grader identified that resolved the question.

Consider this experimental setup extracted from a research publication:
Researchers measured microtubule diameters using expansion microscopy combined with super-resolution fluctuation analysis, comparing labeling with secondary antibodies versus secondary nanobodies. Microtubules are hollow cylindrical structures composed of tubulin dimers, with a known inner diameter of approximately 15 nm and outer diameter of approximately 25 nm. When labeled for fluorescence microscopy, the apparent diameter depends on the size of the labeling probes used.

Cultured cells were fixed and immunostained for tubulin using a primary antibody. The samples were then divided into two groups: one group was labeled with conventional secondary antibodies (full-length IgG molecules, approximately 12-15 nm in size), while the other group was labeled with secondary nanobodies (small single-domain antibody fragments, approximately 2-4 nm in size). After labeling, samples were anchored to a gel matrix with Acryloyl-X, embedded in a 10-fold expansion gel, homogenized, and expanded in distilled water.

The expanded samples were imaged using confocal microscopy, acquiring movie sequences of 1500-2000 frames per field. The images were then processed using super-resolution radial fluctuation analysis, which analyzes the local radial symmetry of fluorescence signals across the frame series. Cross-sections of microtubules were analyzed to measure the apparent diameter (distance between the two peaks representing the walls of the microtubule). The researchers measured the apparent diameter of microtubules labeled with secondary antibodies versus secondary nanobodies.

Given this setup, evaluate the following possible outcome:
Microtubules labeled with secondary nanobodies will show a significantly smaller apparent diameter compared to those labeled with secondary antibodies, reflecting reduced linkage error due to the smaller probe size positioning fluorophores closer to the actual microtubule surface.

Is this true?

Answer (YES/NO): YES